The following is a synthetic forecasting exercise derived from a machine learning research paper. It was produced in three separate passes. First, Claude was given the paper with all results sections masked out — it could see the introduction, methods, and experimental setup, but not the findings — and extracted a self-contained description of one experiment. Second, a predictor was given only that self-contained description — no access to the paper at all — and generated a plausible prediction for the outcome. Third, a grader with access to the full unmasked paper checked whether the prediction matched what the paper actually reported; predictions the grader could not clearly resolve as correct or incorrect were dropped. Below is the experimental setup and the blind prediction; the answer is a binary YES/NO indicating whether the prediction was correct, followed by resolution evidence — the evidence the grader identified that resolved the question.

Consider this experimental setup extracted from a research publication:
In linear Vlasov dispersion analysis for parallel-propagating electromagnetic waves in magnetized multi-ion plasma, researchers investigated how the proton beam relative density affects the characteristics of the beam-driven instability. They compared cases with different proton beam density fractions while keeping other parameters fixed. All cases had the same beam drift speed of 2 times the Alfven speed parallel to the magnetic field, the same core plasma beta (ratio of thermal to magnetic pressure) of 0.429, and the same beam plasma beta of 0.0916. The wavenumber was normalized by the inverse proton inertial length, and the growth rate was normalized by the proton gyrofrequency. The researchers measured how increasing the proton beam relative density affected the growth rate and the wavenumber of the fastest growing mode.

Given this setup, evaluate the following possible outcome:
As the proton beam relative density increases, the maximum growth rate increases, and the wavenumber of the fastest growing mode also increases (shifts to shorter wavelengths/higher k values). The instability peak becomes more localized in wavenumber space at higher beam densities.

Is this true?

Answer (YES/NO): NO